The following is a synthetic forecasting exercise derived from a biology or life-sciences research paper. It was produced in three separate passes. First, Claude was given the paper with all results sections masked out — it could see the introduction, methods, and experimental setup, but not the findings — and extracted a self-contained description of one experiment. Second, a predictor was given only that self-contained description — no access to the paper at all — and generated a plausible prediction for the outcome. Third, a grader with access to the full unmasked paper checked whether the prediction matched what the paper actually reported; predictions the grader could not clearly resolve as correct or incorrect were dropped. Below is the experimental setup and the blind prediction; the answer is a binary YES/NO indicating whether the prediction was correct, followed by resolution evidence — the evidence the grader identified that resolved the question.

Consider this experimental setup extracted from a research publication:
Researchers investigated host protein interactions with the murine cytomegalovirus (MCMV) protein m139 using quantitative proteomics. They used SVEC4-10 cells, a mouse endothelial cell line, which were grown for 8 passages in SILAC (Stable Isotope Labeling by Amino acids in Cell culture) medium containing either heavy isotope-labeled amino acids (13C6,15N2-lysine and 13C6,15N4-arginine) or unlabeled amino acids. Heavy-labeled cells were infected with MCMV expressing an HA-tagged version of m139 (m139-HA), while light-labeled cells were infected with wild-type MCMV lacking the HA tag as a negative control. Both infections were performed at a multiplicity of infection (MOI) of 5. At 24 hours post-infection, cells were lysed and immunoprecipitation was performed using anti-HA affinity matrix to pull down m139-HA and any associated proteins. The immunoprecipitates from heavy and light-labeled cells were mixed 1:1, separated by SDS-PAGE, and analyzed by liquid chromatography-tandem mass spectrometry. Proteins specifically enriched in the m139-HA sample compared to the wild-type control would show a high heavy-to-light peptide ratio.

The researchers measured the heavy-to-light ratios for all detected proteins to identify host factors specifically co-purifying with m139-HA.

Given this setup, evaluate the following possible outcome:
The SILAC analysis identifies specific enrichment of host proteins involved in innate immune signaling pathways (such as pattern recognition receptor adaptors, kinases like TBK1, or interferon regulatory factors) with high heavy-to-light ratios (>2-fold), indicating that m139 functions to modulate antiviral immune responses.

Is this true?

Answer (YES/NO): NO